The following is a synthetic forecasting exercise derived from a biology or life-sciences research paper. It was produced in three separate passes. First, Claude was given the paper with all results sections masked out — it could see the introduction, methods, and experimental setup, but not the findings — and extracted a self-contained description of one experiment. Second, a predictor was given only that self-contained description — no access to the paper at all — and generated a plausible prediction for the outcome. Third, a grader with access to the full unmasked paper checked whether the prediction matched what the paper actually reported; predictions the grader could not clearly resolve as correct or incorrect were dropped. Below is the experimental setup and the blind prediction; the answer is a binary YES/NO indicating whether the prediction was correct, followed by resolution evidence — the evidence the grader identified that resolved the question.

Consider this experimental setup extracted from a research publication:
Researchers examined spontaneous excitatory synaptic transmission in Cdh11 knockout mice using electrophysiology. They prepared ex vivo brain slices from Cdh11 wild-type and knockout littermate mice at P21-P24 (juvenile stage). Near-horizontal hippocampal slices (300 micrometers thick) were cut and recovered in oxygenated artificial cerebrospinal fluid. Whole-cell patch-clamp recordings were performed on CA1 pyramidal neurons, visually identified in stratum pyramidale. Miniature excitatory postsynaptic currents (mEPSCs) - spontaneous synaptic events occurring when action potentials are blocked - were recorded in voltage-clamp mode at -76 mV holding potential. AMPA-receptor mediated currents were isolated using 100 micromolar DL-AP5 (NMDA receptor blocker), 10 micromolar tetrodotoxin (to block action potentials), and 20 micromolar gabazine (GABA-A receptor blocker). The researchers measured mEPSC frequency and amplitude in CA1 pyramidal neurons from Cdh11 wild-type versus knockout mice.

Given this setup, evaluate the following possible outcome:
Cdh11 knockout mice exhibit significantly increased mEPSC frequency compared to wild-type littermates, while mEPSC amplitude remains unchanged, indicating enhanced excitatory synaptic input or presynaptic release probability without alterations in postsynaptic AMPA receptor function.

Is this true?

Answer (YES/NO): NO